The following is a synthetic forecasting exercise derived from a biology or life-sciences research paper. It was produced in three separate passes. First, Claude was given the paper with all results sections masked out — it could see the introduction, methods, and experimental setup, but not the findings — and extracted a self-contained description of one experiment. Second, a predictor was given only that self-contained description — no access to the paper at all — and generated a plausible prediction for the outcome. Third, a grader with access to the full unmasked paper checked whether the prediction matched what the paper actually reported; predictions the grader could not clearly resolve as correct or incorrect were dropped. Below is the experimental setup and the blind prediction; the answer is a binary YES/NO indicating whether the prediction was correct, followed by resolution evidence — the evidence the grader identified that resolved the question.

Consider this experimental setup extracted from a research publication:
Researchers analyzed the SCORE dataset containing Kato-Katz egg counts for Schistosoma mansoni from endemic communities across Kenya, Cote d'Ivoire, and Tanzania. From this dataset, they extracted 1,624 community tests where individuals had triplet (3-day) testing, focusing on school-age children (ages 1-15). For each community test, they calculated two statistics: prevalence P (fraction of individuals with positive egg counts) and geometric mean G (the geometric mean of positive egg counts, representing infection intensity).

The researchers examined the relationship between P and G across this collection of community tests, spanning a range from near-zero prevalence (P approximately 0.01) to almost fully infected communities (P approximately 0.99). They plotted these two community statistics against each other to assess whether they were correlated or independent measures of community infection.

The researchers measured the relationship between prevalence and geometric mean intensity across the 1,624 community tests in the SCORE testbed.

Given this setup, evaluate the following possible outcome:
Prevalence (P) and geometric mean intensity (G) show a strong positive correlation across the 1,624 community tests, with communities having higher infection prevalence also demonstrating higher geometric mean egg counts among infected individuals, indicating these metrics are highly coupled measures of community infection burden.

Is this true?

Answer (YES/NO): NO